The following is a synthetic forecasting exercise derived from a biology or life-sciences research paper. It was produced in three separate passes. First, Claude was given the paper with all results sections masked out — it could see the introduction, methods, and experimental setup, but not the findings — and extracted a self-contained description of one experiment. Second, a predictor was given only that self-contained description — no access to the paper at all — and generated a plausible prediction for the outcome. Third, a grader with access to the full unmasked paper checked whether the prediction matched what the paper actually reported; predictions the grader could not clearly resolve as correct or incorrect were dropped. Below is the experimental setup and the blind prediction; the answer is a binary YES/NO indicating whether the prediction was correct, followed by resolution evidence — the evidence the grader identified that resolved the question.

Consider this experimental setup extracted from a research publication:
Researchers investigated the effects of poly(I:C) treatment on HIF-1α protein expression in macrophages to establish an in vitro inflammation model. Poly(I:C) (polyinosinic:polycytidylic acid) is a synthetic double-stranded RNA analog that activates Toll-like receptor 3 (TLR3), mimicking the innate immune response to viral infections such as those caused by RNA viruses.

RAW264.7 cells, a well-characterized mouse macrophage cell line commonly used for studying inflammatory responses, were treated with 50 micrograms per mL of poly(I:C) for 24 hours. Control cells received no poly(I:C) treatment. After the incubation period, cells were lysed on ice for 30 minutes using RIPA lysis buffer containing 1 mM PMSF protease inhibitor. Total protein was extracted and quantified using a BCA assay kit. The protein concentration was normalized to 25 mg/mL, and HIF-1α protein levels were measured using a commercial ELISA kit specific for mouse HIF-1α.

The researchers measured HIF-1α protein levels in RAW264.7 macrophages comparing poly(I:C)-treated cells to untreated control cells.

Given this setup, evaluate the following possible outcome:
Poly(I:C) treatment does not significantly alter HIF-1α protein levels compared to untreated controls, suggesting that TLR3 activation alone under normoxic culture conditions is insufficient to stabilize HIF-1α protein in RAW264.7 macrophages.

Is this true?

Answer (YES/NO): NO